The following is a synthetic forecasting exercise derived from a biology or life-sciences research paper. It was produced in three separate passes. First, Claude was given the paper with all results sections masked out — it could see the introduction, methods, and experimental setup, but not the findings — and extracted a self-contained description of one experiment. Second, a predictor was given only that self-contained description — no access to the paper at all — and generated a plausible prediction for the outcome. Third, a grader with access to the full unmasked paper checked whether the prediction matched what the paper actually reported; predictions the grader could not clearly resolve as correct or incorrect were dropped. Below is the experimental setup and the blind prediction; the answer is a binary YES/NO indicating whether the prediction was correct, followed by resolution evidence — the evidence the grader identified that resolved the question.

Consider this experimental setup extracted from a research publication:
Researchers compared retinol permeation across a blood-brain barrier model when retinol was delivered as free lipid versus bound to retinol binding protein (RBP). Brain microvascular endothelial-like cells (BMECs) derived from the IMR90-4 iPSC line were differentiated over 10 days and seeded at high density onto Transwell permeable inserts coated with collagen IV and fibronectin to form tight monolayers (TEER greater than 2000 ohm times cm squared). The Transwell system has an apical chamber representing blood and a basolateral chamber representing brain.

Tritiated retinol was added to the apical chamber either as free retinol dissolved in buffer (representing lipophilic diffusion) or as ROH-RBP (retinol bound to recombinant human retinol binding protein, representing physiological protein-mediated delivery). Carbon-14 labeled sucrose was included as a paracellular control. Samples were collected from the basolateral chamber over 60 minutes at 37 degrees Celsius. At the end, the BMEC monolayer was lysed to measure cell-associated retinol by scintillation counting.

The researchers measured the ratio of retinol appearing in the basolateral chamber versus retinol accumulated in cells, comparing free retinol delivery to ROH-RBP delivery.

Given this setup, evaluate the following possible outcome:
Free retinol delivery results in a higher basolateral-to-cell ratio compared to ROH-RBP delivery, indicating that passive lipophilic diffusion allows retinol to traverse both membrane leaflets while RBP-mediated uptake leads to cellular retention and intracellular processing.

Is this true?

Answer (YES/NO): NO